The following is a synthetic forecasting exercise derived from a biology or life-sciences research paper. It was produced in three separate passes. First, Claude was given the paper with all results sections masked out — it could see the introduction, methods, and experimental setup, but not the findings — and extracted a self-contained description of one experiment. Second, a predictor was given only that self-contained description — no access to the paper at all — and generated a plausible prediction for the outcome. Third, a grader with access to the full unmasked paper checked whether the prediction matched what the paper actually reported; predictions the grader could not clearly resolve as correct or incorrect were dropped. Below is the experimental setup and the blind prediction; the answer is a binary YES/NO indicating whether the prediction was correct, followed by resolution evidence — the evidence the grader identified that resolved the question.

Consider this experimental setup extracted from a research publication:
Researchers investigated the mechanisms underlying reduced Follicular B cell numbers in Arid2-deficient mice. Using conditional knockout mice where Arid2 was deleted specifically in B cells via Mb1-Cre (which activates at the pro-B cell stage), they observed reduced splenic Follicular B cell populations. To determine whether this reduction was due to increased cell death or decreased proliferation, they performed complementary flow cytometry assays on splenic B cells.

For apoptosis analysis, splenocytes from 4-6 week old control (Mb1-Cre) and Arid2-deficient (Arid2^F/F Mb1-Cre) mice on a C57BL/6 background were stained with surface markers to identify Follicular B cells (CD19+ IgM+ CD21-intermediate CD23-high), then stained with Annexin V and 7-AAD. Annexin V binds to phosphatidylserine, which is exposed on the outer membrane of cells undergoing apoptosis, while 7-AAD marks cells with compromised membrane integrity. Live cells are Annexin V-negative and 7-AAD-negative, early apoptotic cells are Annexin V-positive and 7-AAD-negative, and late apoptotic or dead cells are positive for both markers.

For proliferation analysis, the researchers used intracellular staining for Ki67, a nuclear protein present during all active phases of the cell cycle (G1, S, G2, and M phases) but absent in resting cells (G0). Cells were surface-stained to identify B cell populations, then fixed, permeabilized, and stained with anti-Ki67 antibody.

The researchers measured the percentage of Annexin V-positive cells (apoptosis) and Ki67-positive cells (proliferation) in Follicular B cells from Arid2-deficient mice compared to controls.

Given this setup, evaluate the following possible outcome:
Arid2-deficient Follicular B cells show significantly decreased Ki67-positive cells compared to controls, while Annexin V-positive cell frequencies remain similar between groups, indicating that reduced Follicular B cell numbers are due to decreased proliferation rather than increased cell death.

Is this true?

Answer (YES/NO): NO